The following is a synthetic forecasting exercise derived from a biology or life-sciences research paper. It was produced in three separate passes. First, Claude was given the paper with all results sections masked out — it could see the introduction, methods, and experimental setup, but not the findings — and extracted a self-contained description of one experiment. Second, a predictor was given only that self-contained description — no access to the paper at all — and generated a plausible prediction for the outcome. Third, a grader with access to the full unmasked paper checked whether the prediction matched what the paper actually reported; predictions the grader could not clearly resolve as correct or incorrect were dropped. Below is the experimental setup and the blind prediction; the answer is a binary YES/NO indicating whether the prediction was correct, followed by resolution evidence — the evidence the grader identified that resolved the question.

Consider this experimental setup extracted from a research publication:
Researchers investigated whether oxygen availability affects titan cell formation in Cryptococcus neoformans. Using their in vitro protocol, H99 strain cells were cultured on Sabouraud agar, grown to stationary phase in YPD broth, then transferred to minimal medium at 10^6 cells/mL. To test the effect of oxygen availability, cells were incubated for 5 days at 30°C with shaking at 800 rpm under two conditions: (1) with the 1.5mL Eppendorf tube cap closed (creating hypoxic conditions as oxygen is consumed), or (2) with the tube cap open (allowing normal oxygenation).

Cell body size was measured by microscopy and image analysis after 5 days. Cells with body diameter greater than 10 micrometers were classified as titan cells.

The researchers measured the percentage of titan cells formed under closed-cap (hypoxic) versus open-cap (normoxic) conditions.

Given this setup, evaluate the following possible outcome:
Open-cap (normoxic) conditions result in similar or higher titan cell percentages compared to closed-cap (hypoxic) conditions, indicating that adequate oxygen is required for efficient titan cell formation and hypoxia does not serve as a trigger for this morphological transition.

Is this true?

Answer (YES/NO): NO